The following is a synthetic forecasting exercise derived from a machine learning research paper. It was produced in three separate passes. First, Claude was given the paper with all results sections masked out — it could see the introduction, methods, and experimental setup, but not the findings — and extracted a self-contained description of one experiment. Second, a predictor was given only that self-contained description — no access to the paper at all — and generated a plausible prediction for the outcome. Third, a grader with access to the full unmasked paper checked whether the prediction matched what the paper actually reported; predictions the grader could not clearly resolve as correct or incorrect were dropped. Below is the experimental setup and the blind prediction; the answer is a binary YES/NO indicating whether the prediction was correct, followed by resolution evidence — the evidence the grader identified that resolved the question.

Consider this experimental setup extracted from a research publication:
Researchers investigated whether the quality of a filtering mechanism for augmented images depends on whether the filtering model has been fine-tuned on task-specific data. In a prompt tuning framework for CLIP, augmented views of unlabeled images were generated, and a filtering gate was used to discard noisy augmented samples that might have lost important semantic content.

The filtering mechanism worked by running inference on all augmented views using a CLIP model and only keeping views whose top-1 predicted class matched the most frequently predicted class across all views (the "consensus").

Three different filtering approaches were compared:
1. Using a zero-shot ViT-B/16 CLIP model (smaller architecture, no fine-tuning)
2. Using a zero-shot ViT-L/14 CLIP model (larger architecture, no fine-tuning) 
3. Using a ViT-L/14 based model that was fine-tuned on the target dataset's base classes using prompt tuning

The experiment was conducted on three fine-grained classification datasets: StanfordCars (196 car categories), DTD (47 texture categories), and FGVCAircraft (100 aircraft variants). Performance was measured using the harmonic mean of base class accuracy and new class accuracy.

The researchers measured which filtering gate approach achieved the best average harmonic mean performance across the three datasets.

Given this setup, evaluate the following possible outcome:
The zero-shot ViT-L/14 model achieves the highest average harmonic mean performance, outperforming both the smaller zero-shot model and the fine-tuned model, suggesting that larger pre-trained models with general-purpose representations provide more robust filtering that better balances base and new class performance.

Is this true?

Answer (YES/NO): NO